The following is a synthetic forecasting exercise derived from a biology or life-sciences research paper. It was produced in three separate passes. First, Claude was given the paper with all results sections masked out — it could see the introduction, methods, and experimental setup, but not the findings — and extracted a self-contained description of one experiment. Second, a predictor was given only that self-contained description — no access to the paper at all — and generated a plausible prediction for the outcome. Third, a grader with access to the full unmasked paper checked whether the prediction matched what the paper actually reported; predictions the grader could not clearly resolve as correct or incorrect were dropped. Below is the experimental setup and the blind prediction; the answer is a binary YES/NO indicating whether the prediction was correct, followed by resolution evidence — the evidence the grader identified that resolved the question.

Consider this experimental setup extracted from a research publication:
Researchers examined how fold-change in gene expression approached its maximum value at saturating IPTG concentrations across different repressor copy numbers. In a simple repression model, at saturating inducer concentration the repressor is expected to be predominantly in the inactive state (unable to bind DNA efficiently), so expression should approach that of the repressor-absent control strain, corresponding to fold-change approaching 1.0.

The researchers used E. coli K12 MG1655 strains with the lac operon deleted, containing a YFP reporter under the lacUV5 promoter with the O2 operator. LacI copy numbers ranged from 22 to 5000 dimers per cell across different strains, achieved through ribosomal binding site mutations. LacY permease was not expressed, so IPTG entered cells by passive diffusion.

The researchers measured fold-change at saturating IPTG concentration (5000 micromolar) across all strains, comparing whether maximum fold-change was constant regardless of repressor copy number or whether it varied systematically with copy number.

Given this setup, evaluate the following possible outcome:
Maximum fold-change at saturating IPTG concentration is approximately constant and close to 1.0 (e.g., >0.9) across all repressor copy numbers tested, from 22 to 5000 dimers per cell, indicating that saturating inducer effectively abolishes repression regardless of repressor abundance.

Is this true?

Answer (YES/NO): NO